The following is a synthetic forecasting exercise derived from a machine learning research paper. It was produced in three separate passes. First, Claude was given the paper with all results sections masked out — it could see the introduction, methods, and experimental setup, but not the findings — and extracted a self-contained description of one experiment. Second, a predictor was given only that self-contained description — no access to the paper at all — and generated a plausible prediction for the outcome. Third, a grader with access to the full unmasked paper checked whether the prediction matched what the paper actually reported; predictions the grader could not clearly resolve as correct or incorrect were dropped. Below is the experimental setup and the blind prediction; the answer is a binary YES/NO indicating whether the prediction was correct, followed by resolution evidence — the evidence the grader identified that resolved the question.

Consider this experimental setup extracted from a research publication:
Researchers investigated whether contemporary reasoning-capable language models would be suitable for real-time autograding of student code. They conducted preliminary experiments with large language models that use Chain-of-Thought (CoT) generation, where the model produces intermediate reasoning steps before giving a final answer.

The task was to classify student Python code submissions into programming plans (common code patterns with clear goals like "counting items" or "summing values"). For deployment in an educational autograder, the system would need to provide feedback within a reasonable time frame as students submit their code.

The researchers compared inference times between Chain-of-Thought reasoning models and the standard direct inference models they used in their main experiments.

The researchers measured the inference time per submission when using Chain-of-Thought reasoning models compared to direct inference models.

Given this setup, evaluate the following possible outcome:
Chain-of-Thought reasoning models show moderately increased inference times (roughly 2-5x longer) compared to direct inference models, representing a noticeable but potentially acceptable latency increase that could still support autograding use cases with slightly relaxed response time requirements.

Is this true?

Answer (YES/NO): NO